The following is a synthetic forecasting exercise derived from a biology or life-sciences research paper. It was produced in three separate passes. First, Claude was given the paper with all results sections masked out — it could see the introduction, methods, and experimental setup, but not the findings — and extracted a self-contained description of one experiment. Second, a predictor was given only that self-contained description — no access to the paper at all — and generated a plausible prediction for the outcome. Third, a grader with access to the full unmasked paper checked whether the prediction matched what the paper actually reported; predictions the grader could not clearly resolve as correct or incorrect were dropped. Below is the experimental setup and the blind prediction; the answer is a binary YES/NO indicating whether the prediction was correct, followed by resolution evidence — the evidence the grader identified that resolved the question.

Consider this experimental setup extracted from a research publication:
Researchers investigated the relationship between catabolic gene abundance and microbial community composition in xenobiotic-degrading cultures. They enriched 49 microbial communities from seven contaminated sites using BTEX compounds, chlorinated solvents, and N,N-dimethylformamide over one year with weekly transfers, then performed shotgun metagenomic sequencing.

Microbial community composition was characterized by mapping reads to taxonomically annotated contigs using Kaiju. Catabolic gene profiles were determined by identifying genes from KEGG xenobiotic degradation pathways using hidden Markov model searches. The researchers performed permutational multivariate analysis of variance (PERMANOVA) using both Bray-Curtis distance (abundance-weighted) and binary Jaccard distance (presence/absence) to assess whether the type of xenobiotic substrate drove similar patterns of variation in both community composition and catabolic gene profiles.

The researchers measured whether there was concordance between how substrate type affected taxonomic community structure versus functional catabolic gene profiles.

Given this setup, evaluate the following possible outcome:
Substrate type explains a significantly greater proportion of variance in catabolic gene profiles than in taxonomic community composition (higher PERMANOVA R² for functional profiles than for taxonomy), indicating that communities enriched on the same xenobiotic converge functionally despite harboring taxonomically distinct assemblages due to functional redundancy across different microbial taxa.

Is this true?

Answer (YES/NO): NO